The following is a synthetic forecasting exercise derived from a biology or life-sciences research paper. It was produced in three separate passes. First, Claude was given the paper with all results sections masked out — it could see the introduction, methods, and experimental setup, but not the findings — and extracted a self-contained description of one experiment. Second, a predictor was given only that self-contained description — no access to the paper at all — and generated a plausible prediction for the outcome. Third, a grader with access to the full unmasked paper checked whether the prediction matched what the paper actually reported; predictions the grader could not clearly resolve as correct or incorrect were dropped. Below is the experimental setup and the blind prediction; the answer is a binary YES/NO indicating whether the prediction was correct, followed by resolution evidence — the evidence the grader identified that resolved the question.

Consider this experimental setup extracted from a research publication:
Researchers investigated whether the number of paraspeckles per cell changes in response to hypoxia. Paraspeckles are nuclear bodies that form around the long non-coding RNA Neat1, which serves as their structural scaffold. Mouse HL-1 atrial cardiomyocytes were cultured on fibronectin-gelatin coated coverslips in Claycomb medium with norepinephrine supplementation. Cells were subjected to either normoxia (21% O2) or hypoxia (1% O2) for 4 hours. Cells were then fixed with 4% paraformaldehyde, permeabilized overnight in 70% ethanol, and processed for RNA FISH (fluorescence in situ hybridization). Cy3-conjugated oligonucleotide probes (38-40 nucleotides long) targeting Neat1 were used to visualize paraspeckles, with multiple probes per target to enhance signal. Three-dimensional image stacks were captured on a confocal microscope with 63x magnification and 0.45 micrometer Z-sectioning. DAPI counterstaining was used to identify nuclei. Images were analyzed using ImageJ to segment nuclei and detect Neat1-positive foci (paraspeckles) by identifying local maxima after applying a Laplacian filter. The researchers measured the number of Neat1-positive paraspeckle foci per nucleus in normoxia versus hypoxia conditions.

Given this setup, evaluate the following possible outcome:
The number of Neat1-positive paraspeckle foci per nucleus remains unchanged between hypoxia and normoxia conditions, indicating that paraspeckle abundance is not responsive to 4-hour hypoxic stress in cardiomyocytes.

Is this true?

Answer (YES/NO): NO